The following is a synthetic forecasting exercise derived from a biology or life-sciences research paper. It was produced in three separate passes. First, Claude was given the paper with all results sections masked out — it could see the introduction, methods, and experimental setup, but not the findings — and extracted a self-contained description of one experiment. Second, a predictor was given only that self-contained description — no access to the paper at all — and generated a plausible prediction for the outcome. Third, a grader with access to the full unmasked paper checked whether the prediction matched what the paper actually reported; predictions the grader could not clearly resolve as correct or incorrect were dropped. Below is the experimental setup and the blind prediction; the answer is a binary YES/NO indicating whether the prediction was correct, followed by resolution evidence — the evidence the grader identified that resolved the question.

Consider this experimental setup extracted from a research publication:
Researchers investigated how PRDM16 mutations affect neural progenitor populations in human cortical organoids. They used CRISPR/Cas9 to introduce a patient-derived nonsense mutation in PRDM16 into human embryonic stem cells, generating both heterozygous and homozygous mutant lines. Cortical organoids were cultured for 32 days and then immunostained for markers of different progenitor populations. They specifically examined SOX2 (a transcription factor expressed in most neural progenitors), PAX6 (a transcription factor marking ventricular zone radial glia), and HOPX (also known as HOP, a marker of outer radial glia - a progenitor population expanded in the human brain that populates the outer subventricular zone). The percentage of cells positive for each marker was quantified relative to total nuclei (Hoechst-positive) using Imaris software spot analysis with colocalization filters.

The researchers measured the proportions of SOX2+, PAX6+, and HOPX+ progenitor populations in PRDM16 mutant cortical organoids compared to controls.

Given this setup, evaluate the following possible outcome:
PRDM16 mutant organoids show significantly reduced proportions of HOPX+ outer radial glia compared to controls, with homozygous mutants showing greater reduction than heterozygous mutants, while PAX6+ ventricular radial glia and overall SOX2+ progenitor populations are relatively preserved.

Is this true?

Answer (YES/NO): NO